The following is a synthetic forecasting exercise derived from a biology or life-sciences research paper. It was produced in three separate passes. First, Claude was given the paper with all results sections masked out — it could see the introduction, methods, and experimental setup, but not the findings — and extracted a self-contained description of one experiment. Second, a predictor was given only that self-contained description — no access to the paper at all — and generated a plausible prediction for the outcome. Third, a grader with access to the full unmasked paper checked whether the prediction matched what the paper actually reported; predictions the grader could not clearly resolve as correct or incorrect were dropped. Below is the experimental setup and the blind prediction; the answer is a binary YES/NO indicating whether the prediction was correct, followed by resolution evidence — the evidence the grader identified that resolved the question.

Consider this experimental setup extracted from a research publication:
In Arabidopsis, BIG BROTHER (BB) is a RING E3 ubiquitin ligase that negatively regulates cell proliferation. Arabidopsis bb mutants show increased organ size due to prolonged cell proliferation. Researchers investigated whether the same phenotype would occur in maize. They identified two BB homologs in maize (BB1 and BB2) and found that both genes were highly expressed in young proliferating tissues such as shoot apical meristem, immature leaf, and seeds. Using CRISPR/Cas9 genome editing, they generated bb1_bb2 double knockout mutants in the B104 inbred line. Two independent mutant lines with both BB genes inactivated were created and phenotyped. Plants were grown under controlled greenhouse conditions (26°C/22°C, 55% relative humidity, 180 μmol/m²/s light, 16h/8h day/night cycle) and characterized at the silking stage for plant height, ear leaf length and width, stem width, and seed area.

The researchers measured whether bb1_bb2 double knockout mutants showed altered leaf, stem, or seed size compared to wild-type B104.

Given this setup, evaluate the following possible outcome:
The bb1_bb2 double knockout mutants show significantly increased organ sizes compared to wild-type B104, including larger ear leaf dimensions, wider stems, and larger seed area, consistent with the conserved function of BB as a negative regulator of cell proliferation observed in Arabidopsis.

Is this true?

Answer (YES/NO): NO